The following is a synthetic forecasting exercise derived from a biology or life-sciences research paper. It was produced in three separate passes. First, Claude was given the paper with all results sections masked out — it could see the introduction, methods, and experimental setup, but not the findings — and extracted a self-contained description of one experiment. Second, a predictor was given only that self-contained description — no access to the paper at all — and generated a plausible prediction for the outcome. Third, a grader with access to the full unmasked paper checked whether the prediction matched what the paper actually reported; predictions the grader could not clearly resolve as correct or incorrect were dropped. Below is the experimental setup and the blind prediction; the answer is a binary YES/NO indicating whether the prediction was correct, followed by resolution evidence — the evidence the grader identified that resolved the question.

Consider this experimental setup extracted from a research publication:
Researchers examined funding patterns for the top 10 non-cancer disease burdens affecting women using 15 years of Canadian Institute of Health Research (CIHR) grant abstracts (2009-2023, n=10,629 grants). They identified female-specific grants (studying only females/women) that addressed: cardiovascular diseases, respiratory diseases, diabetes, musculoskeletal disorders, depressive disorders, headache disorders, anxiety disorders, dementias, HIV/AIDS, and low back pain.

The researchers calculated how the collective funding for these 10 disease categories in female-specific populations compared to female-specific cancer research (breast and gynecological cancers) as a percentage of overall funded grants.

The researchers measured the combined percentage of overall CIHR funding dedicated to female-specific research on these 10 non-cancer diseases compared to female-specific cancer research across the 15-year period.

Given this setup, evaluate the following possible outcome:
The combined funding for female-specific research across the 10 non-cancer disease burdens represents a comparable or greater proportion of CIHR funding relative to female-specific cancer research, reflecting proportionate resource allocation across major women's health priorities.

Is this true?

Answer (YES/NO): YES